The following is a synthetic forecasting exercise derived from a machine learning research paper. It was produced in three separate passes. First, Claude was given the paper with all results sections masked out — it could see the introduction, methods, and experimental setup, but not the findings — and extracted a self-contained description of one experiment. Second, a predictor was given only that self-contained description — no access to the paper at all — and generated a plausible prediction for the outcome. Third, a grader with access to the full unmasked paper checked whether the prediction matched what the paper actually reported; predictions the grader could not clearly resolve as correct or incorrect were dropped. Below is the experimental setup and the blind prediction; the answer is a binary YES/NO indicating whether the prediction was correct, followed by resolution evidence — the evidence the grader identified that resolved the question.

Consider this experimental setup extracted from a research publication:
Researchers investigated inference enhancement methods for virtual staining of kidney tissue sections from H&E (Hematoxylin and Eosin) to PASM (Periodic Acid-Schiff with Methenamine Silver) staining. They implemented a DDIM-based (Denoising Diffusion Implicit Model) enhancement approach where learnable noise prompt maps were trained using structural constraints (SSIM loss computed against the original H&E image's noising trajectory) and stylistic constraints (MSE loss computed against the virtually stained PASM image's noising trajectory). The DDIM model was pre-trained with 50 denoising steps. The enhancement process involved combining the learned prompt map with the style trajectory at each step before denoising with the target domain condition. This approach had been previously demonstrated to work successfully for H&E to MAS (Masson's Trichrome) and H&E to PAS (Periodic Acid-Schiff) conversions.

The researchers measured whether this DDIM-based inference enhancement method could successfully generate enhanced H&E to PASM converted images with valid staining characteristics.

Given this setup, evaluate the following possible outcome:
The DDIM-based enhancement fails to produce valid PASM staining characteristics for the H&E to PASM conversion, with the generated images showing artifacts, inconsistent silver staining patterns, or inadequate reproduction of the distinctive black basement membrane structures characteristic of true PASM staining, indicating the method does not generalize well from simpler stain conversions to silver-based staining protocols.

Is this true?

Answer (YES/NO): YES